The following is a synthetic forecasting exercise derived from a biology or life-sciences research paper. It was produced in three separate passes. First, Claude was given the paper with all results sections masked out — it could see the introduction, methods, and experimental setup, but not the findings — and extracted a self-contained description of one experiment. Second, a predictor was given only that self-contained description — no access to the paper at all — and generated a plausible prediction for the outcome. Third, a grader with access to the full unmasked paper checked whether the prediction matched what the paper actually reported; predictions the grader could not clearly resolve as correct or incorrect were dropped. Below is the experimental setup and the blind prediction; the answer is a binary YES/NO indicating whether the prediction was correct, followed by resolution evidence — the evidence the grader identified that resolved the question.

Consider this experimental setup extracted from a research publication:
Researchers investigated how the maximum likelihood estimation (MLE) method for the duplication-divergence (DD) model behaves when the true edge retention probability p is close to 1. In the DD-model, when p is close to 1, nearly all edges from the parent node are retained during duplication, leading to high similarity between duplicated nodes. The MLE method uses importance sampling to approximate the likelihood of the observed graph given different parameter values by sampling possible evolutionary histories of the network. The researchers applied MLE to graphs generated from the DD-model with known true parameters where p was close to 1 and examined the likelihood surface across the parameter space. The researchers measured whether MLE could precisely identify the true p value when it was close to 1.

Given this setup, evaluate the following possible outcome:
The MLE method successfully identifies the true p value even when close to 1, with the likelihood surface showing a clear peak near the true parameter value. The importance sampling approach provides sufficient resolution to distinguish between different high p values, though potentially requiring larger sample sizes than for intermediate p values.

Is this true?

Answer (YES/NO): NO